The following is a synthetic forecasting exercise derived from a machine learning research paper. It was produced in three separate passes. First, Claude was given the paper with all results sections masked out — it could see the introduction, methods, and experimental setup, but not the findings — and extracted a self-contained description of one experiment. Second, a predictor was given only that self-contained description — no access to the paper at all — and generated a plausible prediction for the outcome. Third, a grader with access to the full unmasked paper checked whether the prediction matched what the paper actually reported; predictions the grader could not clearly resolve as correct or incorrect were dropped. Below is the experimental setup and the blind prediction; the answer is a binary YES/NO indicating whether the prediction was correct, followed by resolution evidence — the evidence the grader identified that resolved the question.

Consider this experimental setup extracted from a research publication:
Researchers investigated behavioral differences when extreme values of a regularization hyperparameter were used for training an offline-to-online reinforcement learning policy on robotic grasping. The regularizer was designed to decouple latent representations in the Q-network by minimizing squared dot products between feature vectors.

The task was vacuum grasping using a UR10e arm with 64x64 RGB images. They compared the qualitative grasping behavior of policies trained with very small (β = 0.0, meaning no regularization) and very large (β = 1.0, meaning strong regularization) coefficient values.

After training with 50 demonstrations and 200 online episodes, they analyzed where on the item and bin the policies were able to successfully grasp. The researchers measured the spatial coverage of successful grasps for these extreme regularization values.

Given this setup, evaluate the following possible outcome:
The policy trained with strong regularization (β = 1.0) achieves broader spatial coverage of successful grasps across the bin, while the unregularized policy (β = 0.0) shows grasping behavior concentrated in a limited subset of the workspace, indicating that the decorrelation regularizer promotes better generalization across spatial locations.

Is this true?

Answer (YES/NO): NO